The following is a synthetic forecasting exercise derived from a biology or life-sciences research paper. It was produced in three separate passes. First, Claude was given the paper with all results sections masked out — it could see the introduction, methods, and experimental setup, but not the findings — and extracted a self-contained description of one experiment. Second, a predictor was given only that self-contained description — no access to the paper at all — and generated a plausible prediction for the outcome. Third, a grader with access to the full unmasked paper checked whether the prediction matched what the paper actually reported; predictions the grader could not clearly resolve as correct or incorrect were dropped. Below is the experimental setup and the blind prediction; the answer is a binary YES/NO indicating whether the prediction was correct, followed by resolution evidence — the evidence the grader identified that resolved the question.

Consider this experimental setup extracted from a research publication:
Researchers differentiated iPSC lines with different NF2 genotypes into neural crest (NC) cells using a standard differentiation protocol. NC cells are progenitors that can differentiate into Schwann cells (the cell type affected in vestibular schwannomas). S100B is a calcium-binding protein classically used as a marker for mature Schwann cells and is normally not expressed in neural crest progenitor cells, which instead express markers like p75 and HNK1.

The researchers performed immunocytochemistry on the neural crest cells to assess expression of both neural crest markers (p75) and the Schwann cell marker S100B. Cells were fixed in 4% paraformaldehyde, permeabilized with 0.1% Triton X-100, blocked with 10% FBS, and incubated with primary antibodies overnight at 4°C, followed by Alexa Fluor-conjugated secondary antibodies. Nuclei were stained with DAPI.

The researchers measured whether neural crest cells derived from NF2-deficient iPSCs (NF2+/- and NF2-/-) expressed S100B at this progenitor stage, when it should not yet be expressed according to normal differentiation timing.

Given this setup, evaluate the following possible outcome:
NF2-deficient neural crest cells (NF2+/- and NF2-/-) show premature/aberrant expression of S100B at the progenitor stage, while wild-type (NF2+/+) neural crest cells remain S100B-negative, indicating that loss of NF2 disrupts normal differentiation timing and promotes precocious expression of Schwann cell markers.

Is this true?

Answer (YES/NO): NO